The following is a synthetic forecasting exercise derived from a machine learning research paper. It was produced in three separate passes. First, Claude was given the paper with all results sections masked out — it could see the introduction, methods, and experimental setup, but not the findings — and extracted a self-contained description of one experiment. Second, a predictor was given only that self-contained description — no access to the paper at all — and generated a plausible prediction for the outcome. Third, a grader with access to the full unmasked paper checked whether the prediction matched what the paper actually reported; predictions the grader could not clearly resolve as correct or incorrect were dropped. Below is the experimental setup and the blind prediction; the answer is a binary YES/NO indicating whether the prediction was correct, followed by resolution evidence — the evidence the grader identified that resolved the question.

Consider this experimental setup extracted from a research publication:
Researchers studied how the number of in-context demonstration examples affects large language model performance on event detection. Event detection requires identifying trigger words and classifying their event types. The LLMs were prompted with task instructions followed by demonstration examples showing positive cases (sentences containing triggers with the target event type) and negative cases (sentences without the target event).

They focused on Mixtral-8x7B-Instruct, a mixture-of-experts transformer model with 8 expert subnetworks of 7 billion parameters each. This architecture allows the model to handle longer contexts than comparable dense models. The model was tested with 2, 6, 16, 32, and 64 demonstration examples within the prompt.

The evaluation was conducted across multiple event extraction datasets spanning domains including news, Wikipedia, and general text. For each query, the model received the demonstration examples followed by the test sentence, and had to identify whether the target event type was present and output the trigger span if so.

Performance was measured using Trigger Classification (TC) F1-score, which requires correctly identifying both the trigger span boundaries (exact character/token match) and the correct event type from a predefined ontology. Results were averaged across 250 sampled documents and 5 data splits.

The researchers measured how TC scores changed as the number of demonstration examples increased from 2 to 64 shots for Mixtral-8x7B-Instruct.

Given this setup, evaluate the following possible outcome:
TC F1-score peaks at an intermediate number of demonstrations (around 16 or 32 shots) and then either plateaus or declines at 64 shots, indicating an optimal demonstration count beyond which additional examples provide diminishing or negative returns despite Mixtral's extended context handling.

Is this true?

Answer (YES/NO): NO